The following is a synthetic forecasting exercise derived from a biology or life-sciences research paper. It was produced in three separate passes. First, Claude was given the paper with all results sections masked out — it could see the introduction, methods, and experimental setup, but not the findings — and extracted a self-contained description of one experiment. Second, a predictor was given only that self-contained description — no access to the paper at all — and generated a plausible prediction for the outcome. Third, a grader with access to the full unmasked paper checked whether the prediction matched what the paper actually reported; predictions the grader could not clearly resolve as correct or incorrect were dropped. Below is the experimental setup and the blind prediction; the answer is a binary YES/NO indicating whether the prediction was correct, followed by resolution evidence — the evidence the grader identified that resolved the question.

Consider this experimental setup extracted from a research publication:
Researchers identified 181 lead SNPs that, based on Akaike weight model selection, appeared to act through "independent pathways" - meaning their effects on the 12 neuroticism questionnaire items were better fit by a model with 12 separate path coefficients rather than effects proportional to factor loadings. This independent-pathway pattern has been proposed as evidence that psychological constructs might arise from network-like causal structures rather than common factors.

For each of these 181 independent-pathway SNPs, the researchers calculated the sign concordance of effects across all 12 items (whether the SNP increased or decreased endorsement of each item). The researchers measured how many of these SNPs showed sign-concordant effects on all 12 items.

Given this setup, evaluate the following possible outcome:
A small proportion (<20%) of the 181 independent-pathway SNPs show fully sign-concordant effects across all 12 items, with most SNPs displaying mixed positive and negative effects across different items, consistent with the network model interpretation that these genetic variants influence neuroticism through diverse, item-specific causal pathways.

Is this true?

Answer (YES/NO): NO